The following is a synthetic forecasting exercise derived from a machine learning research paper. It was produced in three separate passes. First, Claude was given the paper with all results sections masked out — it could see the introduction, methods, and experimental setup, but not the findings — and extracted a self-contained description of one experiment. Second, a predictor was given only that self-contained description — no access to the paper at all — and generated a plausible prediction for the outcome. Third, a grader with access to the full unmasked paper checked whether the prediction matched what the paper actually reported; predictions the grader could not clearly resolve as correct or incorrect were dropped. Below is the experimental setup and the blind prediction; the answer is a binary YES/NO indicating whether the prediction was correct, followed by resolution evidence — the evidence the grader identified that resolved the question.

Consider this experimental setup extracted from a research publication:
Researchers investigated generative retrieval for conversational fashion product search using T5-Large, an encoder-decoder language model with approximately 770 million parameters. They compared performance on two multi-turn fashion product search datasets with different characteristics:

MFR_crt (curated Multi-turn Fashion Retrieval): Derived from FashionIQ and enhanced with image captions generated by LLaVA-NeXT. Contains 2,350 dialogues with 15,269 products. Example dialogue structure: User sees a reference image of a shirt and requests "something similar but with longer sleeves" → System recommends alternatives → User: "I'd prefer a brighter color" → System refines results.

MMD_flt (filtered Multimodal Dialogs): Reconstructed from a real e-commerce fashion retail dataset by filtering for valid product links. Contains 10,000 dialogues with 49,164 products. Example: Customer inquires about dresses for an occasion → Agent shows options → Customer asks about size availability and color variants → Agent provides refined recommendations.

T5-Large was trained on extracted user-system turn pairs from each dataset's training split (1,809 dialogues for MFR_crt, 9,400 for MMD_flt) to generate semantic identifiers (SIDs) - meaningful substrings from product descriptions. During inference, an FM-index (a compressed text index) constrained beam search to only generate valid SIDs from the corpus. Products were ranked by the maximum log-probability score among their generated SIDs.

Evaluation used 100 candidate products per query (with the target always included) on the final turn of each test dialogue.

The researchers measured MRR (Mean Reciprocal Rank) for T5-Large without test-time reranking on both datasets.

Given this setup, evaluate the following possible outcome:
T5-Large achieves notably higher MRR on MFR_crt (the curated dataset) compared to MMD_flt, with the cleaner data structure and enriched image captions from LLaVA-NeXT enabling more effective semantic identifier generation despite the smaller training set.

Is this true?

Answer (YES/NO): NO